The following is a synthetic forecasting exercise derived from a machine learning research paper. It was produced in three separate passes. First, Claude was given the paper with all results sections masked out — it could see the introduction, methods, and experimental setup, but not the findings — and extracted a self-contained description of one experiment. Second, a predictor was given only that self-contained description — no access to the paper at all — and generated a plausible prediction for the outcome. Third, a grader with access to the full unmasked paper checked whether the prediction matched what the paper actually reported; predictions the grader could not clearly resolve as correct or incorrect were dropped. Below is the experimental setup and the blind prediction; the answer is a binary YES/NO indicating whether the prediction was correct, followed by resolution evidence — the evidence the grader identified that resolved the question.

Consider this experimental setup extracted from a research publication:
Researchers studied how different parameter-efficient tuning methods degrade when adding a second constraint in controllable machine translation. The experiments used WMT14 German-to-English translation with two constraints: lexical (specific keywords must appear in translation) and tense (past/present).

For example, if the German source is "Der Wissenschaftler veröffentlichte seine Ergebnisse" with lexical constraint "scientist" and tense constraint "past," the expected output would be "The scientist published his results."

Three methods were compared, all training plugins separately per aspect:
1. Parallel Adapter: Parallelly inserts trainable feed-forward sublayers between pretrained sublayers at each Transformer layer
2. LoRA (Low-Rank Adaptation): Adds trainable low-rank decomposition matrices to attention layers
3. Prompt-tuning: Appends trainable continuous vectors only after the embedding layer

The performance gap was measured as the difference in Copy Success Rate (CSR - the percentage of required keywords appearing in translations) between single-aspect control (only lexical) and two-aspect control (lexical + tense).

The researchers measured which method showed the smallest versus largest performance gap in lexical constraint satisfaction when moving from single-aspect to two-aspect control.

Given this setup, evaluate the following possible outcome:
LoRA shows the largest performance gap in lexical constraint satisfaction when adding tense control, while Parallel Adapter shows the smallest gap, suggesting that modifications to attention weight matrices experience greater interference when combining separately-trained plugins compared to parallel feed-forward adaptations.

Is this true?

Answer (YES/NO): NO